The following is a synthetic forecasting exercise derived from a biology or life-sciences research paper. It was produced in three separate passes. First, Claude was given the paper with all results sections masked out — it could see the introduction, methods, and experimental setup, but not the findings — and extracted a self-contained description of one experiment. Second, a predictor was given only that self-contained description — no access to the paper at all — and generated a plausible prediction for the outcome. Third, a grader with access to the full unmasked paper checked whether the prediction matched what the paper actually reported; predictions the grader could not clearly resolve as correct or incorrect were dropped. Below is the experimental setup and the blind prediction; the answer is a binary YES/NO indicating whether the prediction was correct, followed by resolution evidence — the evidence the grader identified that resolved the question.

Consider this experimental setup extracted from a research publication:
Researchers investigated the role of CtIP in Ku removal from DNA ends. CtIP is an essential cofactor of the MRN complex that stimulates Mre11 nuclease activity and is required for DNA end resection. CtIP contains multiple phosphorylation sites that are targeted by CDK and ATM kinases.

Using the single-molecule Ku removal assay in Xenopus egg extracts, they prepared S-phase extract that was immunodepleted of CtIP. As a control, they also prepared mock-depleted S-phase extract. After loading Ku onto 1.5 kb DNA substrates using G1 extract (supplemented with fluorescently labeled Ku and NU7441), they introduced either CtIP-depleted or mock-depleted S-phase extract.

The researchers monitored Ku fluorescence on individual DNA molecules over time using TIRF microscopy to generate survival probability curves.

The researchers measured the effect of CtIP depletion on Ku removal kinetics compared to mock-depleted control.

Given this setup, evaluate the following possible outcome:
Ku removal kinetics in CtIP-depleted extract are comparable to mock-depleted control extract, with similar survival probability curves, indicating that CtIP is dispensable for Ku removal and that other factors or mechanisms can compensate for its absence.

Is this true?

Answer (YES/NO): NO